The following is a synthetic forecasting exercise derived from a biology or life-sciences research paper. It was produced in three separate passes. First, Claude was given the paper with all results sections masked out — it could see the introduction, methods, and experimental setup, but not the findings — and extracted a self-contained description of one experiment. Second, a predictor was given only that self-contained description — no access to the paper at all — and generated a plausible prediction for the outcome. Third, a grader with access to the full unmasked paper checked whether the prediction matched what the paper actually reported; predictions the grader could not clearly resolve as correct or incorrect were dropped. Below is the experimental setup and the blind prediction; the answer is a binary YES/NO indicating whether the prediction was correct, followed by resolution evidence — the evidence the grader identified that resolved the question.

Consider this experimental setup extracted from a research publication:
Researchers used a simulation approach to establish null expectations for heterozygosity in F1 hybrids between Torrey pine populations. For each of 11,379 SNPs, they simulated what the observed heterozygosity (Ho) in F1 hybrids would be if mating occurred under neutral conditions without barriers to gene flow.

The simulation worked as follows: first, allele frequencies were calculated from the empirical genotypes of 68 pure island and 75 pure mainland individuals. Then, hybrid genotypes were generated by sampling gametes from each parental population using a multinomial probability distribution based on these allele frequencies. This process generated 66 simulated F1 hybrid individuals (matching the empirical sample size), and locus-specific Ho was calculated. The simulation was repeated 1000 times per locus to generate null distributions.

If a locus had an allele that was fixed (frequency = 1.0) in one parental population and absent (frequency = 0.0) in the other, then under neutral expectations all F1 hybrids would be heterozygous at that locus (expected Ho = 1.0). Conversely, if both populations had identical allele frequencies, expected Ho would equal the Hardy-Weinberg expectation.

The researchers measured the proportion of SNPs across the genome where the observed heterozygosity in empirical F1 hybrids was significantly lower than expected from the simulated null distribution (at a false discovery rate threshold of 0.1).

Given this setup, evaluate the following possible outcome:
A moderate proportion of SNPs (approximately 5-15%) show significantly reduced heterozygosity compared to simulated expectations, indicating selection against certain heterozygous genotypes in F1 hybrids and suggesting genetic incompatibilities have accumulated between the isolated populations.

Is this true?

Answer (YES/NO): NO